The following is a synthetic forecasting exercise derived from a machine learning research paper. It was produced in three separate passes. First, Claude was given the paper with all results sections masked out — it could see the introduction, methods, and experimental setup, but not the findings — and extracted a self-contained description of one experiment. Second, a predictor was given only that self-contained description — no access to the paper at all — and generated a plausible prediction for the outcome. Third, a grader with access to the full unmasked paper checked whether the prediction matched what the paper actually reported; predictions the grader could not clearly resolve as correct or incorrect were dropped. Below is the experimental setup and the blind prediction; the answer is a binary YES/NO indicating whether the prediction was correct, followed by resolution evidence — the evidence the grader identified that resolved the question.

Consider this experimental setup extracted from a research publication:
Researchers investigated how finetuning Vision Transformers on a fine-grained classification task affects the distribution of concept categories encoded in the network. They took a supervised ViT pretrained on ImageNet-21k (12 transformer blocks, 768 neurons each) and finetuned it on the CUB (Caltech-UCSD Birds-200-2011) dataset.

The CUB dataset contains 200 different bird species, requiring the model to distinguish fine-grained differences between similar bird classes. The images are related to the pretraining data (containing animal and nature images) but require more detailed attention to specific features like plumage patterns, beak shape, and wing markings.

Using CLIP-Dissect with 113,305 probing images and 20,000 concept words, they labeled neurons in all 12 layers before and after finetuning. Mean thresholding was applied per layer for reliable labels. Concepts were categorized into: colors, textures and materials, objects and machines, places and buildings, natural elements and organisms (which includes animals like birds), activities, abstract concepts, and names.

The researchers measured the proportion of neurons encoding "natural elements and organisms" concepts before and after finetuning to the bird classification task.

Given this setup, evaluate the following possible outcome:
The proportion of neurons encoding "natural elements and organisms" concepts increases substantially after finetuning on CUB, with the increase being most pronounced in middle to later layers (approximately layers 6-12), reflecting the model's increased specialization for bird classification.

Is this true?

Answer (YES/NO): NO